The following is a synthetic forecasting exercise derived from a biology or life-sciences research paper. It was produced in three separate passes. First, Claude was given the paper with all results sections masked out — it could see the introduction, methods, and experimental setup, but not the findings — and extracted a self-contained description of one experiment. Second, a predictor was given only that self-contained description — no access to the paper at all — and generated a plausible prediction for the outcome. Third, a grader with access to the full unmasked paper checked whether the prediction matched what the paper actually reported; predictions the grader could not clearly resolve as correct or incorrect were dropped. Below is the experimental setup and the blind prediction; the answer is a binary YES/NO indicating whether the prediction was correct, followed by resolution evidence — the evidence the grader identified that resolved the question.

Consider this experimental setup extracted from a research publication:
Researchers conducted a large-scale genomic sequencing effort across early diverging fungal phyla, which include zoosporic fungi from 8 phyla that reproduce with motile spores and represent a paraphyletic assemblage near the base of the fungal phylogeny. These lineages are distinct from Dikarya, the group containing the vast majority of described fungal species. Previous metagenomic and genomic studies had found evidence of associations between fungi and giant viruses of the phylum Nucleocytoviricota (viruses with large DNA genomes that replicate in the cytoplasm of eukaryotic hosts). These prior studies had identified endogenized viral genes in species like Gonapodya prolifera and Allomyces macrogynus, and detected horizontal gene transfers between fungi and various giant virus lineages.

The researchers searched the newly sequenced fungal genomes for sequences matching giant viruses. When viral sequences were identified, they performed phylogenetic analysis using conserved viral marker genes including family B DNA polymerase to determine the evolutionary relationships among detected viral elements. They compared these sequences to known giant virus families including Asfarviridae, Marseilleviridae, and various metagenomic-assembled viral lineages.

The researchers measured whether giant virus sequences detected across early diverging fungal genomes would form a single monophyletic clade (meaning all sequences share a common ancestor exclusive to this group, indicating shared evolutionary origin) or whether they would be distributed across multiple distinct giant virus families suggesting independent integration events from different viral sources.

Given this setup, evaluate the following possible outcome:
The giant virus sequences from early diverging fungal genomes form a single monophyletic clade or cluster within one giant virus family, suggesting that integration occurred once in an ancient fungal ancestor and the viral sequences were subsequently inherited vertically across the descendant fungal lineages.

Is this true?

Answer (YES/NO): NO